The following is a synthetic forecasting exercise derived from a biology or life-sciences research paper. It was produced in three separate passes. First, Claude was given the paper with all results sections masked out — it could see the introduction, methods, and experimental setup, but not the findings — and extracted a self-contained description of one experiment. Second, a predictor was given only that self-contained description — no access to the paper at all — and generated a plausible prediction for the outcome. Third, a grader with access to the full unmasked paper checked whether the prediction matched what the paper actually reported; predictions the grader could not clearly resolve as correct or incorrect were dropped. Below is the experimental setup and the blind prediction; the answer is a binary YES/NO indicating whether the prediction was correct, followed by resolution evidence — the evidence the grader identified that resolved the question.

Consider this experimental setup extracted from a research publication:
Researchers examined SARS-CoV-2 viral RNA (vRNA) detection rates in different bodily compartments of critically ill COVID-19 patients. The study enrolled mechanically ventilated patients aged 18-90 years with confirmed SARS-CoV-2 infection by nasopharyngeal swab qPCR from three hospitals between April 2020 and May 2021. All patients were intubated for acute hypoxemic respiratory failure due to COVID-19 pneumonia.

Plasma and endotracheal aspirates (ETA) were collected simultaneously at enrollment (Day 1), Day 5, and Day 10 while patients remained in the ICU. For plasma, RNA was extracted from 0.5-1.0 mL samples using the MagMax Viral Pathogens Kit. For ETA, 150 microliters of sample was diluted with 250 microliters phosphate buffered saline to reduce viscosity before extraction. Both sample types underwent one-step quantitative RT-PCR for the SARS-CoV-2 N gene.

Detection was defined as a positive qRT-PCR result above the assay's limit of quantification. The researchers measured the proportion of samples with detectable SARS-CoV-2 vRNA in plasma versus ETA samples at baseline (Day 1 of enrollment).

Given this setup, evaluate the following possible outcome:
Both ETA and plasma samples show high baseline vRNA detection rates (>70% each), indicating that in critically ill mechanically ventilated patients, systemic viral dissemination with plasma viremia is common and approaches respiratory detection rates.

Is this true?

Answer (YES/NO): NO